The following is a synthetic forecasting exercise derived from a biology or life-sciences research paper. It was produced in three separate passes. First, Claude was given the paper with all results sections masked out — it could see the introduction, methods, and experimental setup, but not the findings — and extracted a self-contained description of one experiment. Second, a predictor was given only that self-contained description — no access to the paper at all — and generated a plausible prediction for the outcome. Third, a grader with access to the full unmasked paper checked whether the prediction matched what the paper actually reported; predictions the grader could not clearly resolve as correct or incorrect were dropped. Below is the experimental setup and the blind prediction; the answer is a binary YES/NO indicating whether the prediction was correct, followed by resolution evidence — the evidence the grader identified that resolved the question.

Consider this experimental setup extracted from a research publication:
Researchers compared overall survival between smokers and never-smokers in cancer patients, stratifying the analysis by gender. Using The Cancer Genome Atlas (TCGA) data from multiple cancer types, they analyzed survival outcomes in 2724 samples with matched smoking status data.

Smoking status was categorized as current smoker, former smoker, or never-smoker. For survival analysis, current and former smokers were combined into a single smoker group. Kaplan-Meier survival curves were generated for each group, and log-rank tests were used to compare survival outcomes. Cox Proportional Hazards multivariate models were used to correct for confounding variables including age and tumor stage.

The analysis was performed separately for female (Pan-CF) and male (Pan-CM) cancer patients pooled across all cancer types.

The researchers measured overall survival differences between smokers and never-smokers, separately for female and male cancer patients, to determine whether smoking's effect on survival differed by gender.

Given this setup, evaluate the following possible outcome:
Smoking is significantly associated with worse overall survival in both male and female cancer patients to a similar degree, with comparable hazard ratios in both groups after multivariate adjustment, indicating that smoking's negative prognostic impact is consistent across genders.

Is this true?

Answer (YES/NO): NO